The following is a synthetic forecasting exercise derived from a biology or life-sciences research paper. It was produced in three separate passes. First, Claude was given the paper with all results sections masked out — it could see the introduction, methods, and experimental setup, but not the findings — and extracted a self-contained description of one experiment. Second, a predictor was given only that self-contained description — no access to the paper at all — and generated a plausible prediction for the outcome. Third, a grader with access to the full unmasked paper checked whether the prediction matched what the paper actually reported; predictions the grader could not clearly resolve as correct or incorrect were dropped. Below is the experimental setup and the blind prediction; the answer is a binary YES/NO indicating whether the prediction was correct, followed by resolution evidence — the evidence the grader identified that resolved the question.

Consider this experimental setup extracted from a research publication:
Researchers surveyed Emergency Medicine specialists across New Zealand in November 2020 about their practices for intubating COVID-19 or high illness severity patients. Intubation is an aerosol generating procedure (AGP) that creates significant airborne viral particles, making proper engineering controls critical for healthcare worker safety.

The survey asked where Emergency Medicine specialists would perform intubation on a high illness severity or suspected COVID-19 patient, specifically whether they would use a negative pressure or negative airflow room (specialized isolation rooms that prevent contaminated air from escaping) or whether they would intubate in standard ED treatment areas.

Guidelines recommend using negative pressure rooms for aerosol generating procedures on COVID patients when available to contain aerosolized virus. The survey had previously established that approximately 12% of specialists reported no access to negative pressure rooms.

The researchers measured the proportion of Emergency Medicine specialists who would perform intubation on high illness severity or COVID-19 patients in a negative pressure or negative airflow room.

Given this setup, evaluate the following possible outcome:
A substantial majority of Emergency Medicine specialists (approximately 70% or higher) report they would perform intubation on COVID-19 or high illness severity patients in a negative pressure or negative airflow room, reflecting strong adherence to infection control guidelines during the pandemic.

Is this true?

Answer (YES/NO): NO